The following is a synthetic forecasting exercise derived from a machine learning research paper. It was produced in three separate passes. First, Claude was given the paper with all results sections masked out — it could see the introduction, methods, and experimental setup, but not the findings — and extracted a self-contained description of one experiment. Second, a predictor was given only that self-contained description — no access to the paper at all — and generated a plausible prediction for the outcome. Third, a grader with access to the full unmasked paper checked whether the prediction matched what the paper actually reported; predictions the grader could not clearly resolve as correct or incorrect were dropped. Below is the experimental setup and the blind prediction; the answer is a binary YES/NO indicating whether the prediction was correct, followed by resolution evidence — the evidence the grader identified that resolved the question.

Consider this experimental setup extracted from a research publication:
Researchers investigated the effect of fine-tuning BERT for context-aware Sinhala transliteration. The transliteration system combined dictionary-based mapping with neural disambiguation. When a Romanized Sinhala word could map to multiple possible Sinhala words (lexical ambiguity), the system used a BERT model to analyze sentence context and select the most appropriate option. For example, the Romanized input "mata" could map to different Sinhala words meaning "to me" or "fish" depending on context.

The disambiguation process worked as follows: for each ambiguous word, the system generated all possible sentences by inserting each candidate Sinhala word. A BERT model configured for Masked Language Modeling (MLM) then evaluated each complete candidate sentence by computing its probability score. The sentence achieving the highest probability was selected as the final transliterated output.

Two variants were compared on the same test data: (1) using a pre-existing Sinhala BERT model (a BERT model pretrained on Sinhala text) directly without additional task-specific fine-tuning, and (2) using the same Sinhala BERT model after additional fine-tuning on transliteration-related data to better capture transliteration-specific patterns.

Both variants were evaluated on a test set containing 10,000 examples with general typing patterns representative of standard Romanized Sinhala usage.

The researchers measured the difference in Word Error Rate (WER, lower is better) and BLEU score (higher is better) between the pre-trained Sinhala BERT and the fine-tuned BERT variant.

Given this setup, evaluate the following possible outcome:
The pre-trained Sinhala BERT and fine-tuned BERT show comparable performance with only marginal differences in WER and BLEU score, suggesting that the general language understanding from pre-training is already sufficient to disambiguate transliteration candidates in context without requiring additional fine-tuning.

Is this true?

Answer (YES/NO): YES